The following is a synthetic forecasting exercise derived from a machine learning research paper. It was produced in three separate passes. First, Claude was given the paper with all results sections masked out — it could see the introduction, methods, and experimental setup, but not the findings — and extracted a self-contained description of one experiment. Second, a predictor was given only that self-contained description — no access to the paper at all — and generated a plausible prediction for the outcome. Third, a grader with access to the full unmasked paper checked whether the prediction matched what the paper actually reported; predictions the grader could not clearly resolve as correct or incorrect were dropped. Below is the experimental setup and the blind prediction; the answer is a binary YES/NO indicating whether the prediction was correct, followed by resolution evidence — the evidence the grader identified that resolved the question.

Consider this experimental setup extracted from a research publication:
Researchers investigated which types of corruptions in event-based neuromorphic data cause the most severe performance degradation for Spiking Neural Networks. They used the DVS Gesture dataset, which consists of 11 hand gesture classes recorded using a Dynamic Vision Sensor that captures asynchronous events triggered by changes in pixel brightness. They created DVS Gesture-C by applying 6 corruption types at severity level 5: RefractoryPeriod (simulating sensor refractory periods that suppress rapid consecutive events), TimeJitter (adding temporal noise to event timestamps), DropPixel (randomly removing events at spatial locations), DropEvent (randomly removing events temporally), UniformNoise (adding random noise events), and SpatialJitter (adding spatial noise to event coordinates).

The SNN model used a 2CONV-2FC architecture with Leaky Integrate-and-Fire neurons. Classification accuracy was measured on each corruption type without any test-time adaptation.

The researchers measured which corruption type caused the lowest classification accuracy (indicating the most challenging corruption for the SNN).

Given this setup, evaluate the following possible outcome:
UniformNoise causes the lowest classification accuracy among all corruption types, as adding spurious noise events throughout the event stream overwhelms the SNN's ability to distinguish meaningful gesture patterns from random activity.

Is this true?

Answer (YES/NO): NO